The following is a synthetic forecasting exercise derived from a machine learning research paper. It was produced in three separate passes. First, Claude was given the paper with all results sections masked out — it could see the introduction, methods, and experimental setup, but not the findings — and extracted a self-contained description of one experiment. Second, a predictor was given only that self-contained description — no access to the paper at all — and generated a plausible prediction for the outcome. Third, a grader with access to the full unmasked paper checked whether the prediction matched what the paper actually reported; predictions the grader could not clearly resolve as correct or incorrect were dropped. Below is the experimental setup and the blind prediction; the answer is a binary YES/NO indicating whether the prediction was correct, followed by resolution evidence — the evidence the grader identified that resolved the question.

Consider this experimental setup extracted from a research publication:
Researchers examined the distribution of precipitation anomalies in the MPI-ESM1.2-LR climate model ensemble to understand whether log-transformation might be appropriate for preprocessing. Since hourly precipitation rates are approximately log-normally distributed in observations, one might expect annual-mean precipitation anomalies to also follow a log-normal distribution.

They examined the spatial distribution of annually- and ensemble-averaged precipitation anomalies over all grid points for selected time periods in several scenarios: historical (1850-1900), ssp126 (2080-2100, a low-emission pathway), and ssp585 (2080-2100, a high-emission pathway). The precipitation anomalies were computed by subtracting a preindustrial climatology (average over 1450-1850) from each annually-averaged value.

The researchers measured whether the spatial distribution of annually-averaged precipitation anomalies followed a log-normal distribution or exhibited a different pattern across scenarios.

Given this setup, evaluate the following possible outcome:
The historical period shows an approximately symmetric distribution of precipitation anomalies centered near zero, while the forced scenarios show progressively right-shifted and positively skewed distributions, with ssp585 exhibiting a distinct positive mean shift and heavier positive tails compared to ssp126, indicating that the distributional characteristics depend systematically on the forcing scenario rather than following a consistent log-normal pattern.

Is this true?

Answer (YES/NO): NO